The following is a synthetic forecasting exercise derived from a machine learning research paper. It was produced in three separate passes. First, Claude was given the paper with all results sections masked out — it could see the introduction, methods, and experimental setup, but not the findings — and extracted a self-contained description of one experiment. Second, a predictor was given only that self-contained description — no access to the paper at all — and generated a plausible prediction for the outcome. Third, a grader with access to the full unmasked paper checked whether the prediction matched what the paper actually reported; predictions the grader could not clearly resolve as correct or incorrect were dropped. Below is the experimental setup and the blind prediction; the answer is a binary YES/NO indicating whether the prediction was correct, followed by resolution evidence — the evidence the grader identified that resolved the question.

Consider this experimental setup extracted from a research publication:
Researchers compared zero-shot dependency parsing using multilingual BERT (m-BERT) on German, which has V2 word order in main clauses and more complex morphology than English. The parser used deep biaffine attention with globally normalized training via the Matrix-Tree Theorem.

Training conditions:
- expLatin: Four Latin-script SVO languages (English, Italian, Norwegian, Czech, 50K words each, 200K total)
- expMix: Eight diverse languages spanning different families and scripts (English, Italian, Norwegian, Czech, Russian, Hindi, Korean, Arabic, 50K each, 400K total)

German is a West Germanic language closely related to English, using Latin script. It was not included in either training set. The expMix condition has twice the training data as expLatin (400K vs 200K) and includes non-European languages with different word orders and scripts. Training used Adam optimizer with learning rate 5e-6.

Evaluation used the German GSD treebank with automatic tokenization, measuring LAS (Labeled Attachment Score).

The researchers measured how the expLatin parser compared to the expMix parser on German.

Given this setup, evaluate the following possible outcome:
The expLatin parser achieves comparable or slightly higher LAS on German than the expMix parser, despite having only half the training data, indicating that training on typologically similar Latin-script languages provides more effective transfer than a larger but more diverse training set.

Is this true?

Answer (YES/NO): YES